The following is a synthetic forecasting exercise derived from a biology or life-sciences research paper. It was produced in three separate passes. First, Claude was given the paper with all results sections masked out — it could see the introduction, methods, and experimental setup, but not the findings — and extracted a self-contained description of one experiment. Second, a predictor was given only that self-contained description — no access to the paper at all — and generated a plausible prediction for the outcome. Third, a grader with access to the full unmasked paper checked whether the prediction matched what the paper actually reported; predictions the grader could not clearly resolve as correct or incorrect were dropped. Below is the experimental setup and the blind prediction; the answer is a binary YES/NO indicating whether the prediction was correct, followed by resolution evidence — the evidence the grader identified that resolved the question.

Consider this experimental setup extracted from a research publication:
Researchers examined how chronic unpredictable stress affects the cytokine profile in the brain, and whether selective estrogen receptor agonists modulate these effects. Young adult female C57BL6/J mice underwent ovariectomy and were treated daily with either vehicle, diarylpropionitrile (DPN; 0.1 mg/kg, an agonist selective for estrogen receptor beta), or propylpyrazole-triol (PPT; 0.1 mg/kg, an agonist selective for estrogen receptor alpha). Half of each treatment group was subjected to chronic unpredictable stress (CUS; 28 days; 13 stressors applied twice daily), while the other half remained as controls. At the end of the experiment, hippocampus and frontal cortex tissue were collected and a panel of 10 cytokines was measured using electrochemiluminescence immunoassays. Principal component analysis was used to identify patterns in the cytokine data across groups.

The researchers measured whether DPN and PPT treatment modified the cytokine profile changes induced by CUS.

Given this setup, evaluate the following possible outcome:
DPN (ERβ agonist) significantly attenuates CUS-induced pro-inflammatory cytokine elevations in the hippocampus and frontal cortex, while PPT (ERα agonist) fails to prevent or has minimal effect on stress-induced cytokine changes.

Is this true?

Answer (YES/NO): NO